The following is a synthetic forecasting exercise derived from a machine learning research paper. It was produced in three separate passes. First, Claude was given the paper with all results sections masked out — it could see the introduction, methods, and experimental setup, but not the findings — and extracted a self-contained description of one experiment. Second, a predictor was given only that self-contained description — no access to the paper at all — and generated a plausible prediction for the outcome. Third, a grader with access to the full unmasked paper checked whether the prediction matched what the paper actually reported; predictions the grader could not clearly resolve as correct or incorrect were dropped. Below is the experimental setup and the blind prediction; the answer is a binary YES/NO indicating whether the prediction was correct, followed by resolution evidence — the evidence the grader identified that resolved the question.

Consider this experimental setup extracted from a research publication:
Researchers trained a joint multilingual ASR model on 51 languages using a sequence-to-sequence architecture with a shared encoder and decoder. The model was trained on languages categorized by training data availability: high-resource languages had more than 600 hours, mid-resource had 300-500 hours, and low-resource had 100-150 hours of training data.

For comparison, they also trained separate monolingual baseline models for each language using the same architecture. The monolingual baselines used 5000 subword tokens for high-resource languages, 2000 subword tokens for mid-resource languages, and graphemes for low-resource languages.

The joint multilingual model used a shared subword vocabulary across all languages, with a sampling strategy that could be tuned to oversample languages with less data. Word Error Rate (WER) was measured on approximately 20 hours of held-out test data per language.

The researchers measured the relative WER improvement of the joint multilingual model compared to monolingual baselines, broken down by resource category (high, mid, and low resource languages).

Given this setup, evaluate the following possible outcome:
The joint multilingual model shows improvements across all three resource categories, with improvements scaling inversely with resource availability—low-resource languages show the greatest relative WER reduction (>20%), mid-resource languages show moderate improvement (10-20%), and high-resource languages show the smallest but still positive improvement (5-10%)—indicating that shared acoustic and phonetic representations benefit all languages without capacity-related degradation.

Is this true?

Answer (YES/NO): NO